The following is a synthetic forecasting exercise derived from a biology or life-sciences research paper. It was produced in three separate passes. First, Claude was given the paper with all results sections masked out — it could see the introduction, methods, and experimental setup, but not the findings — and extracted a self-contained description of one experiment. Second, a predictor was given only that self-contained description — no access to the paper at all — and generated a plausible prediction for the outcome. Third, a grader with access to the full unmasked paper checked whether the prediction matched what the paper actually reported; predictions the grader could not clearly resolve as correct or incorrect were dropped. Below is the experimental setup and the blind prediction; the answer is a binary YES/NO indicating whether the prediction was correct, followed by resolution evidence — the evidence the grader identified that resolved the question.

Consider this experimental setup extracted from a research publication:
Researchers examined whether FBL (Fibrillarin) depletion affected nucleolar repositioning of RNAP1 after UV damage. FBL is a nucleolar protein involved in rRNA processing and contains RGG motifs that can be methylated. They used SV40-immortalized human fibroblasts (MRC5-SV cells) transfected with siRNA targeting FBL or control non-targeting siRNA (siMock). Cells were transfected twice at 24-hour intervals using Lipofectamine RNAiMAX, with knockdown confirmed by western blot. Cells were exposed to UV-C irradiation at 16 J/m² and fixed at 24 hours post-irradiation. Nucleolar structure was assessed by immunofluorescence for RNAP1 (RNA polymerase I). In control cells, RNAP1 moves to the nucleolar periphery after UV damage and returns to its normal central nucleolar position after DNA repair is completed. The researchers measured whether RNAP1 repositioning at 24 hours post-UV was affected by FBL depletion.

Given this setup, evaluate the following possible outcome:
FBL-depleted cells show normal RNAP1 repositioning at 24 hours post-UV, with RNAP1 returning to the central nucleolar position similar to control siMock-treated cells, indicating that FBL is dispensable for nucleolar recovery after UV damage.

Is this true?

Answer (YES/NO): NO